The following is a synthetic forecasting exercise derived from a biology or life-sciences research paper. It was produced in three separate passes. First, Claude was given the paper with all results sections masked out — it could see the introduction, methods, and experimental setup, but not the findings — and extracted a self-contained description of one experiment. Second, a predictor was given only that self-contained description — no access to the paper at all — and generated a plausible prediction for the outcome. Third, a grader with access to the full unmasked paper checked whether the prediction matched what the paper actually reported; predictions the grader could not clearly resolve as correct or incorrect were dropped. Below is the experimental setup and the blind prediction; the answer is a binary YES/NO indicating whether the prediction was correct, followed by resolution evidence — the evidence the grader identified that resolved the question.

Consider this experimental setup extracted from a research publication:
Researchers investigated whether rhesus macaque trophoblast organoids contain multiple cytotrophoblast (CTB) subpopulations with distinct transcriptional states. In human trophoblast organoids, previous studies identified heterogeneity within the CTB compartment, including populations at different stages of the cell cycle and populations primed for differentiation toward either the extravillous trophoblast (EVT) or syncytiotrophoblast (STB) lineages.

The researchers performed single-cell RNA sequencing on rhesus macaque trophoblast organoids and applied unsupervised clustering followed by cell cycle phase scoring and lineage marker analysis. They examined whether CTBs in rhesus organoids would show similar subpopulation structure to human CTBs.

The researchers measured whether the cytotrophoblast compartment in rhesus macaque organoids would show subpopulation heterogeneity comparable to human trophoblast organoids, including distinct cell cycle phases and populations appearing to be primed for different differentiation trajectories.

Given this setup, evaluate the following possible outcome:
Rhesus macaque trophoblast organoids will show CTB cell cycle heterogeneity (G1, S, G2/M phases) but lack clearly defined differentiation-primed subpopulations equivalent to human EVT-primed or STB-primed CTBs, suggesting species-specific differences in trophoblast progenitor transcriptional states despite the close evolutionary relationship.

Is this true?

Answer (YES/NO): NO